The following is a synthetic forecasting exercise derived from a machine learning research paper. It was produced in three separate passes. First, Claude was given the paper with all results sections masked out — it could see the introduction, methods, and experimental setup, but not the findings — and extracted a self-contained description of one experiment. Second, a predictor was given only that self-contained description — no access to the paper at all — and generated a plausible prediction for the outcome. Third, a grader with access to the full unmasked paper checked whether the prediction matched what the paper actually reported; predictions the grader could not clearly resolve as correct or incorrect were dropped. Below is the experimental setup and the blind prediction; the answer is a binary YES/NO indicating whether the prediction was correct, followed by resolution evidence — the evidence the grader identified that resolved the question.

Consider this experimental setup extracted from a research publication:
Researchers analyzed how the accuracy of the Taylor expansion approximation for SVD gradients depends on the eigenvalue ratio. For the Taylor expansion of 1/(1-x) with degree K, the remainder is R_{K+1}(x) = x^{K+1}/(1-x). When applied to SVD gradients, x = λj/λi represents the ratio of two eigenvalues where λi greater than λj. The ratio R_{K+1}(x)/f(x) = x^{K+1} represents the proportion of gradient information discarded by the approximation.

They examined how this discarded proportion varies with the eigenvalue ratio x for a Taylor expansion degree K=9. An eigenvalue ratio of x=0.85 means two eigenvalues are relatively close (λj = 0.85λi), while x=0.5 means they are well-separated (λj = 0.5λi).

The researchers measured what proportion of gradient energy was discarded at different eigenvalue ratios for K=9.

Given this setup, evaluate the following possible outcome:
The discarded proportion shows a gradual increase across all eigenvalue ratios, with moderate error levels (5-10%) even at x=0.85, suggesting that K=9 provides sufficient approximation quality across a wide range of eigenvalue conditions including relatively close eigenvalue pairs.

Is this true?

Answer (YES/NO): NO